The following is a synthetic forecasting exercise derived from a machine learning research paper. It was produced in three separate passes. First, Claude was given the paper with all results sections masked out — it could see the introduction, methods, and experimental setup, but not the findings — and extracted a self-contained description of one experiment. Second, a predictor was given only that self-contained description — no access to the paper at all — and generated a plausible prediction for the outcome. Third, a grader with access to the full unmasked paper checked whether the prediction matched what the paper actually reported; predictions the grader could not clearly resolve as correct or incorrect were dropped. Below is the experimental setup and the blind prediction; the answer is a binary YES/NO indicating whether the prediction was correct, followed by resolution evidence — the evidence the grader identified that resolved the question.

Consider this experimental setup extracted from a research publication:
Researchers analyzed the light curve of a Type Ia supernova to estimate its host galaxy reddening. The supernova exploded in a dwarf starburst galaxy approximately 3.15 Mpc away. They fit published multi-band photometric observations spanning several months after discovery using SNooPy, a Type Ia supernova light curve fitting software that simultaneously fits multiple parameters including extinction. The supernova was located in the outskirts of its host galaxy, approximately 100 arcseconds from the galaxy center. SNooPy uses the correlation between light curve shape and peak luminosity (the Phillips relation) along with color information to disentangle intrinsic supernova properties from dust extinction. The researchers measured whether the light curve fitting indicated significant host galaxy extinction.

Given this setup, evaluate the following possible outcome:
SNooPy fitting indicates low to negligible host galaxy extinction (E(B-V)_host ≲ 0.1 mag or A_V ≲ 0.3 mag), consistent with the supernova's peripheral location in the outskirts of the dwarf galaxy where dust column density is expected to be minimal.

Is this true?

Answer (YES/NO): YES